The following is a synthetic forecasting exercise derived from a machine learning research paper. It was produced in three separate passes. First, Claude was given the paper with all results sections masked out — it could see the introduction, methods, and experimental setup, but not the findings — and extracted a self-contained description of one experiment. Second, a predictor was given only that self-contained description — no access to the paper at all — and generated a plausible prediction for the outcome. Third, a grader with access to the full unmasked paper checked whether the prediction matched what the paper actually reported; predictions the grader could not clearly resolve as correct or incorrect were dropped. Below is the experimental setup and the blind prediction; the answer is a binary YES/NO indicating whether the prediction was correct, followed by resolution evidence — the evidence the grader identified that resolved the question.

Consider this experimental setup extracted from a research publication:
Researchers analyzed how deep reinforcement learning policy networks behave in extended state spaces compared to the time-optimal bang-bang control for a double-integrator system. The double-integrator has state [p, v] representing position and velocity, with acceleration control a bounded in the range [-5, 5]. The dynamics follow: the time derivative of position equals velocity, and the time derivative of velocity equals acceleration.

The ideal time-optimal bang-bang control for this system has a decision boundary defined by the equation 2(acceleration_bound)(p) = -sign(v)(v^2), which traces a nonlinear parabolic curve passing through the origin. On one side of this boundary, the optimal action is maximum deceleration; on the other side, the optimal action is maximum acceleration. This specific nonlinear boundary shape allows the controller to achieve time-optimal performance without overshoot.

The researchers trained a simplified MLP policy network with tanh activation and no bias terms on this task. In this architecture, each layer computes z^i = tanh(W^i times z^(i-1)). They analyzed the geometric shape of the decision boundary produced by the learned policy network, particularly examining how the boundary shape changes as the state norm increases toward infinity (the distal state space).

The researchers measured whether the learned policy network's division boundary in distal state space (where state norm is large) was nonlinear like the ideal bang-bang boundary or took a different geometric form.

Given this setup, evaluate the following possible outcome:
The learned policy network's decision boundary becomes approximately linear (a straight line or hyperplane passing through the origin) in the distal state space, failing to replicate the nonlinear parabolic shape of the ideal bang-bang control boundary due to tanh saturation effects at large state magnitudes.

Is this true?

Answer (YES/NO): YES